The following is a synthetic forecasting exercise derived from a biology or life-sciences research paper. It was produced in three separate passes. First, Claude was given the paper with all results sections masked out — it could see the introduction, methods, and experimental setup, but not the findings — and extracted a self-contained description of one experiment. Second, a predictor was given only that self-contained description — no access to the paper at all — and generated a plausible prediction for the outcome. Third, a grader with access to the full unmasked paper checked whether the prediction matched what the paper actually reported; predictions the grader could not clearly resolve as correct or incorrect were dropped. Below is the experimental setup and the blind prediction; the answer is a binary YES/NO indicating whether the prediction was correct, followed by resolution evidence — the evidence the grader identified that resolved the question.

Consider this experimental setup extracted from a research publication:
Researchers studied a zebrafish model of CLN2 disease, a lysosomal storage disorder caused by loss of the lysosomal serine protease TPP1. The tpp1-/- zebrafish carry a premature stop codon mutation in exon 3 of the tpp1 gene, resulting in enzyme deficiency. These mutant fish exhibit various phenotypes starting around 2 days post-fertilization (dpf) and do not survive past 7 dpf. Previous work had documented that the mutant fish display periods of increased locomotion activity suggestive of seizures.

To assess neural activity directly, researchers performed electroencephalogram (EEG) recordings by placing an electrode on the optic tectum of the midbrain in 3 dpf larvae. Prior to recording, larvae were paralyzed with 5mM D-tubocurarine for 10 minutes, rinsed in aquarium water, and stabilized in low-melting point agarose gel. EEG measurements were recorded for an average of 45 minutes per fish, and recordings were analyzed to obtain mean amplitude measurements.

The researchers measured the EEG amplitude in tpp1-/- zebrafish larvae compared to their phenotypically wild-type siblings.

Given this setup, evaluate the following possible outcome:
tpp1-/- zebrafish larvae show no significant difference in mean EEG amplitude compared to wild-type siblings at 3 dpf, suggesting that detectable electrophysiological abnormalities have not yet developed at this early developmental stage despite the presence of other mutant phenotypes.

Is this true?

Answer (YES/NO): NO